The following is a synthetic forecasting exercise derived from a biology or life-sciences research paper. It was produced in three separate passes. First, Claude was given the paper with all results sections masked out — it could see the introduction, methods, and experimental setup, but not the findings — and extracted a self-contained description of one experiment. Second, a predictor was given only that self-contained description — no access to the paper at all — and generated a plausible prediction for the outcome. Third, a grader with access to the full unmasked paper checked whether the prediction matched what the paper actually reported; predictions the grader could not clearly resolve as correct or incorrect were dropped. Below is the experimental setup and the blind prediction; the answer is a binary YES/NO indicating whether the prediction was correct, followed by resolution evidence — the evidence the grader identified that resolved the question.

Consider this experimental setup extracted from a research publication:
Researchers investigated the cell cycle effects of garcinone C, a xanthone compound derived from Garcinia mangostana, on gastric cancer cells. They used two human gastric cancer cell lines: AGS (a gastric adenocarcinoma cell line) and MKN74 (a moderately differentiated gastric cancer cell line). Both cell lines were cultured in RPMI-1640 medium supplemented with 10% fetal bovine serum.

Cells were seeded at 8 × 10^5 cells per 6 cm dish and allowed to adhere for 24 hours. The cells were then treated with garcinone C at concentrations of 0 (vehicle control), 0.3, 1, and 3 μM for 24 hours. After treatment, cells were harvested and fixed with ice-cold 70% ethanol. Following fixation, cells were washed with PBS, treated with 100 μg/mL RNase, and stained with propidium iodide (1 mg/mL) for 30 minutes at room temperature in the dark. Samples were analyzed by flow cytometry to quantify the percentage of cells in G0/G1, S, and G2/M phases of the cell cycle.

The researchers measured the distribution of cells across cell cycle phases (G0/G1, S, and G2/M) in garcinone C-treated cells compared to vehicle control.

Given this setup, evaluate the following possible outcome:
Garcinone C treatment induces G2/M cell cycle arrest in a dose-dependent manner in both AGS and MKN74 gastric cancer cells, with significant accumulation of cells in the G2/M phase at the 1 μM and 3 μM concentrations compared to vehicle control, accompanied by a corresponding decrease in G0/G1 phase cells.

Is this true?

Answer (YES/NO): NO